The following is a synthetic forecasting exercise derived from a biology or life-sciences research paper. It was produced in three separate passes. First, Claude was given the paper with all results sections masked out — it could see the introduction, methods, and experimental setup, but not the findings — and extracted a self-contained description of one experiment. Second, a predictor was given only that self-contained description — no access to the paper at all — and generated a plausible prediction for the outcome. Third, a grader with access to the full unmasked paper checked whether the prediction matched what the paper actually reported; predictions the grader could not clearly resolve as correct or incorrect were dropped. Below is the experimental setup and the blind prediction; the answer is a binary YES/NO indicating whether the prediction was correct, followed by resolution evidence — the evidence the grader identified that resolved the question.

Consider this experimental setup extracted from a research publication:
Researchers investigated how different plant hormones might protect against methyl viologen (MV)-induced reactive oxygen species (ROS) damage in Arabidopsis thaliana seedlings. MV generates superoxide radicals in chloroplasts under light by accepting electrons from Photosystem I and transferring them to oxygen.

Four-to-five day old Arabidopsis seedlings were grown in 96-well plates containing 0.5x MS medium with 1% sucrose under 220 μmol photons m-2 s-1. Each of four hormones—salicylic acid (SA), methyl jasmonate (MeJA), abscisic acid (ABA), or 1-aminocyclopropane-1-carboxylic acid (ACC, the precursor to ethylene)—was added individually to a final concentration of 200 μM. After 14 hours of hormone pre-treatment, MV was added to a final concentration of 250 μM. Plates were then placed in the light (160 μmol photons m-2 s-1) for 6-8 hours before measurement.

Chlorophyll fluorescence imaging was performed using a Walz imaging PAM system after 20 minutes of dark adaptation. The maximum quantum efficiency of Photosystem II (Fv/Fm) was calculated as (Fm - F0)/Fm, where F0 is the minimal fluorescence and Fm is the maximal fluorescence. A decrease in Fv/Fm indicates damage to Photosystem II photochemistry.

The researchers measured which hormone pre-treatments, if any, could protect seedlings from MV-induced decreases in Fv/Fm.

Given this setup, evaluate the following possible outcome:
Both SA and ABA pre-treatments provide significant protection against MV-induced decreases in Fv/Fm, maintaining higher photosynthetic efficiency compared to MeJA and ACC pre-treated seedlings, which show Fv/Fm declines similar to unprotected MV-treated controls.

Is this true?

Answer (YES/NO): NO